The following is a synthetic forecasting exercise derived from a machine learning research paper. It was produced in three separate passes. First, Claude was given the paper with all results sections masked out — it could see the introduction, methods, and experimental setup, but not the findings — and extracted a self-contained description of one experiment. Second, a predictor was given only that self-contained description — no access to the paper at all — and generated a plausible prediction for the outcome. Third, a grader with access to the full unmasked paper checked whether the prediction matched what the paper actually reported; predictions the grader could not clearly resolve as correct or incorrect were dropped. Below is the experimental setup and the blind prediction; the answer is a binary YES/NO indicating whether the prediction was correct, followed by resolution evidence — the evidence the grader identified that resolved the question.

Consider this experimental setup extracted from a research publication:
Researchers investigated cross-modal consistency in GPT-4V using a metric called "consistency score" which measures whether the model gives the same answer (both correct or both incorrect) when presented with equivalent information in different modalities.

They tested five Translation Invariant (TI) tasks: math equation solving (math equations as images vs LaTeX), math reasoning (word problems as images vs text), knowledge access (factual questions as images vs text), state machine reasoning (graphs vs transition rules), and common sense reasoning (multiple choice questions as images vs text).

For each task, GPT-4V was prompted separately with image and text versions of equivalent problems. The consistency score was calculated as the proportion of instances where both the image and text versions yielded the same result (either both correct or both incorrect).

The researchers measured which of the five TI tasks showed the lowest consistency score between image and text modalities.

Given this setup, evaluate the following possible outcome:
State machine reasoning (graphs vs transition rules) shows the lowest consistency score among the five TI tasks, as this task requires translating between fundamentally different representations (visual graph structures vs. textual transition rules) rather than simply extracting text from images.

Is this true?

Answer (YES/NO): NO